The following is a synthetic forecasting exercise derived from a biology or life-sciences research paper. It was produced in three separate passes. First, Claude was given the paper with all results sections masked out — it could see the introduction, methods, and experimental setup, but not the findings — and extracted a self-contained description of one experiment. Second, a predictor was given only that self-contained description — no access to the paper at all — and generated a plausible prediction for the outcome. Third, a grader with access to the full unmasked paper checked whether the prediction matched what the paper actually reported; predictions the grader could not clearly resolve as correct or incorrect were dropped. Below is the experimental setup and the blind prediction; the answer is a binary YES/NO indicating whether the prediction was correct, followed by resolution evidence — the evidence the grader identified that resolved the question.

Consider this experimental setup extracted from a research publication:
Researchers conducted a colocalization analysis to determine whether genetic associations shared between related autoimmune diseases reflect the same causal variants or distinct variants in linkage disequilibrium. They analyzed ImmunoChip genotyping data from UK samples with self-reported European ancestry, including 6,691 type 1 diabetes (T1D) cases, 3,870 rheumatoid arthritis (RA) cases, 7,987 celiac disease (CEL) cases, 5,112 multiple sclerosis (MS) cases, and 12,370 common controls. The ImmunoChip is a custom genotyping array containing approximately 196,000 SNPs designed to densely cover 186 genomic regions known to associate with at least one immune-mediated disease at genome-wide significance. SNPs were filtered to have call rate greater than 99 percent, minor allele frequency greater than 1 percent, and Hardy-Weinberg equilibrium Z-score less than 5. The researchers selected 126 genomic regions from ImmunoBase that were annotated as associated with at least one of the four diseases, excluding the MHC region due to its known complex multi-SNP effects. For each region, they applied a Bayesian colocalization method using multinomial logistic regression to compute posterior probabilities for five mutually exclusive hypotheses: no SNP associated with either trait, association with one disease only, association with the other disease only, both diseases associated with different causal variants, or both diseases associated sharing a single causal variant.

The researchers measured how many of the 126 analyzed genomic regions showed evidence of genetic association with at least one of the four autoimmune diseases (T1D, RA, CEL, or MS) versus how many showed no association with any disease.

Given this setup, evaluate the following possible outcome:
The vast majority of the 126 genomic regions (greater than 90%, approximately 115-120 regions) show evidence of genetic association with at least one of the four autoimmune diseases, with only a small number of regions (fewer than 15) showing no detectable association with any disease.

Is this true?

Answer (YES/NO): NO